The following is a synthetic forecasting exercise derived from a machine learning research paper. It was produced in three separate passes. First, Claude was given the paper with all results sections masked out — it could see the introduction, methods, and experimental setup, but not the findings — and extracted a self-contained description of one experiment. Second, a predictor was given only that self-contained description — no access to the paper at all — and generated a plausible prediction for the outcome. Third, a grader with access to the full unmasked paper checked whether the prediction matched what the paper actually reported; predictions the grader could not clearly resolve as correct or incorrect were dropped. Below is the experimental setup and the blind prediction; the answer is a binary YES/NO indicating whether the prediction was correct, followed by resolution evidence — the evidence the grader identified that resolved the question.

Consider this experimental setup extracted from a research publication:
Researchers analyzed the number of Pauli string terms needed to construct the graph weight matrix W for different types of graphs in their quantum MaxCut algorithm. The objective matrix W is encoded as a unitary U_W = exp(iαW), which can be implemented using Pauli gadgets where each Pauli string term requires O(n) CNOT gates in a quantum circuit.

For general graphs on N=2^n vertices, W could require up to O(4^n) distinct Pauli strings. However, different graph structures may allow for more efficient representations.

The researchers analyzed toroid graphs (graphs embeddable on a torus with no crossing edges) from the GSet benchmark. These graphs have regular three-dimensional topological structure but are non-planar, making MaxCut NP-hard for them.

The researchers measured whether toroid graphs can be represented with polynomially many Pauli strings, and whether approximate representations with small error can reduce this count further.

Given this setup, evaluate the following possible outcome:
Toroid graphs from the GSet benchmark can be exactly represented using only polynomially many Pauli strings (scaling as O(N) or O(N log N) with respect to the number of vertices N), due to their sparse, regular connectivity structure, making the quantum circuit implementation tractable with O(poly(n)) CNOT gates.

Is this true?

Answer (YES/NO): NO